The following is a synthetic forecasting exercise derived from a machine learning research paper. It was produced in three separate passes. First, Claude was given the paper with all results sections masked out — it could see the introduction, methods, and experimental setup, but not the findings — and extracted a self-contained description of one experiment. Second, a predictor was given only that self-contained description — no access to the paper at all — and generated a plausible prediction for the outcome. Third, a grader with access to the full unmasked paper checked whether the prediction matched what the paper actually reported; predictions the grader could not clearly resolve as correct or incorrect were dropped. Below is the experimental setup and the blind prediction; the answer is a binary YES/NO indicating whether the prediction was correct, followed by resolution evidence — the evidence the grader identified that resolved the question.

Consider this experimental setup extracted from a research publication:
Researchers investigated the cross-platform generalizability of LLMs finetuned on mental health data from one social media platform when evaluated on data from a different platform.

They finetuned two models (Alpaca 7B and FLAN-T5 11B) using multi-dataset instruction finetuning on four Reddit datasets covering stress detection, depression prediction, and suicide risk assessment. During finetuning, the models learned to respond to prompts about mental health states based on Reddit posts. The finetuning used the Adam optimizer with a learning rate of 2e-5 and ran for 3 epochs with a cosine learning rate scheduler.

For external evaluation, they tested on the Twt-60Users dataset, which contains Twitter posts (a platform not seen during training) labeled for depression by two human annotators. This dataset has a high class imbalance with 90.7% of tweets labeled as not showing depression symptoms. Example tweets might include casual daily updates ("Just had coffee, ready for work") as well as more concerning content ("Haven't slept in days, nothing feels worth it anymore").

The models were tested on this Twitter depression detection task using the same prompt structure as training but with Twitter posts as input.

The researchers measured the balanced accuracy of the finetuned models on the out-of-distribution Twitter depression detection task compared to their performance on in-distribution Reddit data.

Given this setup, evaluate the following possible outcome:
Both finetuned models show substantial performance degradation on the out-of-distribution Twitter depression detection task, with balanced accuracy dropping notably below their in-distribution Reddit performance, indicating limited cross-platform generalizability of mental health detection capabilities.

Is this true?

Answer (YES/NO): NO